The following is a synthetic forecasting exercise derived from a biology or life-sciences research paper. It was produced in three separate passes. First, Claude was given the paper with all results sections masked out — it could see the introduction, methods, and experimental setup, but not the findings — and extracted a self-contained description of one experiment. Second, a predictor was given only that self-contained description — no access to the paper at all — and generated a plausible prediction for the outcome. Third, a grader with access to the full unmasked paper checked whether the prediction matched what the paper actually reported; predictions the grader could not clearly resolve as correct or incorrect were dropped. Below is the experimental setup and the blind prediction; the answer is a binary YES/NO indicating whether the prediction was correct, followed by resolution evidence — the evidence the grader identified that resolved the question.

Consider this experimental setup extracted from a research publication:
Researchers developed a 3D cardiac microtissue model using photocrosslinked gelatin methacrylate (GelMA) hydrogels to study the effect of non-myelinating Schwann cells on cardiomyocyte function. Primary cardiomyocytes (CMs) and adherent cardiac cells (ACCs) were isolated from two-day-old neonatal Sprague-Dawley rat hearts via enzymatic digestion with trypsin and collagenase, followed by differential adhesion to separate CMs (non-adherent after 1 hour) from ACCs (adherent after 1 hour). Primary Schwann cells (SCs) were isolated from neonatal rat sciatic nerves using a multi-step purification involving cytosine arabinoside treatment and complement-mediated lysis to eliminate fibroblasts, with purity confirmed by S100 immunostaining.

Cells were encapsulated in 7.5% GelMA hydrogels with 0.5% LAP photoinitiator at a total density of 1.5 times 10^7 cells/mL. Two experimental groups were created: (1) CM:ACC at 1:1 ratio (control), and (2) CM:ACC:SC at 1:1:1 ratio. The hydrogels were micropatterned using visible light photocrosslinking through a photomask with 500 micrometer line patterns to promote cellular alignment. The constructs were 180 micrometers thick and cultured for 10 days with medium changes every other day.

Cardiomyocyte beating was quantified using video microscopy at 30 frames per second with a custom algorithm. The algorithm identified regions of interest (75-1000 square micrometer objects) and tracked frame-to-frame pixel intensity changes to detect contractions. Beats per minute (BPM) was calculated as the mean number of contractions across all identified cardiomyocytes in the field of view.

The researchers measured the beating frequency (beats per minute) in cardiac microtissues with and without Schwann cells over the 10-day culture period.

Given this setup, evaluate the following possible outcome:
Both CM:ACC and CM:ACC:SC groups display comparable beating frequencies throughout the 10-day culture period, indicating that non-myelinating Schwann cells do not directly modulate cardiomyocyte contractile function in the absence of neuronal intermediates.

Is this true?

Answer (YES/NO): NO